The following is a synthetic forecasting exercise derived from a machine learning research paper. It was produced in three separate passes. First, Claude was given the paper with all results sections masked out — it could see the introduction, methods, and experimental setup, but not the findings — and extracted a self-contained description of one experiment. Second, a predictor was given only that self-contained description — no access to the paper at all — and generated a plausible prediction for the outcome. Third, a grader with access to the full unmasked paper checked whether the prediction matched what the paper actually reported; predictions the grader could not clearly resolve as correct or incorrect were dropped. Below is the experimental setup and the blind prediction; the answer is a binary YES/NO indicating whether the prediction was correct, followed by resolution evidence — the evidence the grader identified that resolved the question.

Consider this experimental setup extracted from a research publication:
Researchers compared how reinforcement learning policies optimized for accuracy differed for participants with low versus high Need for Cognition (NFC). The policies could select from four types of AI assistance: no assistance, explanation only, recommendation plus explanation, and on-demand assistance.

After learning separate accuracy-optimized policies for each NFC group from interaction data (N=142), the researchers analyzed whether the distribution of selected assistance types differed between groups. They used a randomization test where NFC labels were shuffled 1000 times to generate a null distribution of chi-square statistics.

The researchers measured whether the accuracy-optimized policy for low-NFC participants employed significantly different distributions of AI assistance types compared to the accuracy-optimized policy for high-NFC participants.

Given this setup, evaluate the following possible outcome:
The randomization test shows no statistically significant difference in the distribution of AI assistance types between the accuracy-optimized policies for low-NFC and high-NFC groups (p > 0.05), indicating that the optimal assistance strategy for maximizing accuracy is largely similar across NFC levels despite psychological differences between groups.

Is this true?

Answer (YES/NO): YES